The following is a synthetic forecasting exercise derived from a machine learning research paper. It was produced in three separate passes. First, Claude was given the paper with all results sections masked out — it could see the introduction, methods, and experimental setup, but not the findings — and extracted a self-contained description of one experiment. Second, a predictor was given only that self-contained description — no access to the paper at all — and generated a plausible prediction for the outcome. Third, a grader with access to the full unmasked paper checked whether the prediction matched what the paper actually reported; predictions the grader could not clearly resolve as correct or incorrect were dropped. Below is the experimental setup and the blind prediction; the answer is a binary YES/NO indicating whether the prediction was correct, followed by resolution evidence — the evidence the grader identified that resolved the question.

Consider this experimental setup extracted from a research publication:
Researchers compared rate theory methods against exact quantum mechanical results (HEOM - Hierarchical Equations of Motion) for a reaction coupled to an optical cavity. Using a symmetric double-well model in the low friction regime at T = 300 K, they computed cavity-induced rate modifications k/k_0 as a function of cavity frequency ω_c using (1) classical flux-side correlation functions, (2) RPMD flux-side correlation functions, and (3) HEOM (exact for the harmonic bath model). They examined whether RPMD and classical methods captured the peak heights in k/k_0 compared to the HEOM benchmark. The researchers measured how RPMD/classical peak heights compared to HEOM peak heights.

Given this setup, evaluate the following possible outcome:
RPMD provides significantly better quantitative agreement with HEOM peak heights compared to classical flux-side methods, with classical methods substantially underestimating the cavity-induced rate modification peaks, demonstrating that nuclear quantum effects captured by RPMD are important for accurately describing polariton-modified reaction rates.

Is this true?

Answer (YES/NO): NO